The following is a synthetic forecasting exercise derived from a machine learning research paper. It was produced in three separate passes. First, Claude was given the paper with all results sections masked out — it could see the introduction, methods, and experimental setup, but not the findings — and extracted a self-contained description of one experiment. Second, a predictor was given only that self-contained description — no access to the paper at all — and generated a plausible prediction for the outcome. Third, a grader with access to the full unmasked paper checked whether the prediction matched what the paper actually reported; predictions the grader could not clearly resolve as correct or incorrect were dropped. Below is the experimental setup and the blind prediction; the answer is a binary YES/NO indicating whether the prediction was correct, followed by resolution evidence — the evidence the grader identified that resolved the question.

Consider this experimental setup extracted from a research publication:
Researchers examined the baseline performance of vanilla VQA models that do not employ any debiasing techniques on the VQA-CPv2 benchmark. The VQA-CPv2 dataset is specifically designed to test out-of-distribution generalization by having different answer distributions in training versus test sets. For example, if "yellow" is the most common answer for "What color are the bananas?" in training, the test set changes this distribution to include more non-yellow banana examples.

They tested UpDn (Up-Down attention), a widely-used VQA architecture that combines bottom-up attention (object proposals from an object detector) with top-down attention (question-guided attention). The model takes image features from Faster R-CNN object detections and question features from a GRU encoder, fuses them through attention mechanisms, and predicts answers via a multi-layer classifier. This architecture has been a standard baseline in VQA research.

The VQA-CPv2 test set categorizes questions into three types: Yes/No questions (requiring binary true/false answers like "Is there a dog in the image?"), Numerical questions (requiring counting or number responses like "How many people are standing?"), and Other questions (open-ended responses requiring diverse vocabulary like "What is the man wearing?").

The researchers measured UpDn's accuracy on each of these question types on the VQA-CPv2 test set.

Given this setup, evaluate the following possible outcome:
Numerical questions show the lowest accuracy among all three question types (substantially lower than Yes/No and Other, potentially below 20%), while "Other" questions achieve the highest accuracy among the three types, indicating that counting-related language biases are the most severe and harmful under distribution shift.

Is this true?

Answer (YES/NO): YES